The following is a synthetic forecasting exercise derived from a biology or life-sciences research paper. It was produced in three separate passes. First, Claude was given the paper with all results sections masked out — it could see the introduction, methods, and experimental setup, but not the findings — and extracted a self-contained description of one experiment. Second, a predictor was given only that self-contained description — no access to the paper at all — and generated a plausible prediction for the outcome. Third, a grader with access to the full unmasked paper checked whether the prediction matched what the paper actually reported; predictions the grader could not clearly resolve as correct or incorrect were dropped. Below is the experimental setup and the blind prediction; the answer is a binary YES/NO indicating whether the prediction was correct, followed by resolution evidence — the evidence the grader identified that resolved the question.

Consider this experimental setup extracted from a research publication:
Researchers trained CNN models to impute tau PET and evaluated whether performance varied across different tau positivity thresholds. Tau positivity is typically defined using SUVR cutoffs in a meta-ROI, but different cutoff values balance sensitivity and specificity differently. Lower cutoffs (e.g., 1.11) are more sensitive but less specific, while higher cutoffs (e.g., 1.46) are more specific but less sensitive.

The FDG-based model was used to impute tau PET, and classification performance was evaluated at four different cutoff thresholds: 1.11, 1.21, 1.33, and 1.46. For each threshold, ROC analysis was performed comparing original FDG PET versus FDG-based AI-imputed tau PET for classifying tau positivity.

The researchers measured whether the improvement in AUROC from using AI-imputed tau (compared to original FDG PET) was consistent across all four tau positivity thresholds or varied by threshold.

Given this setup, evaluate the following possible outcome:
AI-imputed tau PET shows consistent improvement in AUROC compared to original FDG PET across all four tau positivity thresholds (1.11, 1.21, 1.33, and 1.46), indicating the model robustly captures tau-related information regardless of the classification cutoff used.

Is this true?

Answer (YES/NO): NO